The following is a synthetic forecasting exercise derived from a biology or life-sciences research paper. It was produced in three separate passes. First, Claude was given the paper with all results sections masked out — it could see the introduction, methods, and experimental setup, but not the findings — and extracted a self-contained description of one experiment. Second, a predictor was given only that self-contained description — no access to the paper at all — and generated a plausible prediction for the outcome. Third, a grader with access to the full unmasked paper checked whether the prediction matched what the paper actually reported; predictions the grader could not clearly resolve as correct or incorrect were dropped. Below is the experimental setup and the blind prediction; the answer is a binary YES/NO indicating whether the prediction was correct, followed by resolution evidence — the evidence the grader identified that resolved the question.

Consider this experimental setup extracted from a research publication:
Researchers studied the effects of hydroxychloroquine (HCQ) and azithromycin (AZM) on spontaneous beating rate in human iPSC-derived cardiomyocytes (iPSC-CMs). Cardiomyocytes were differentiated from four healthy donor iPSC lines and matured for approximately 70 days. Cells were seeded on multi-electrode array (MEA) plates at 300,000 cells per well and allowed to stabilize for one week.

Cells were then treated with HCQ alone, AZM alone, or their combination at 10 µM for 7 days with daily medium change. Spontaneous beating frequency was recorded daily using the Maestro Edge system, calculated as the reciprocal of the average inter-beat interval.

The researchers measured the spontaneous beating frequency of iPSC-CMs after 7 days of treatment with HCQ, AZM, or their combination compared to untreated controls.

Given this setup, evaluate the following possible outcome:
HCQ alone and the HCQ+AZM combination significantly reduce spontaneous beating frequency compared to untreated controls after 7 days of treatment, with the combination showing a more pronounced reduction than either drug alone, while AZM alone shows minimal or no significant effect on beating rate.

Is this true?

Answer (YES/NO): NO